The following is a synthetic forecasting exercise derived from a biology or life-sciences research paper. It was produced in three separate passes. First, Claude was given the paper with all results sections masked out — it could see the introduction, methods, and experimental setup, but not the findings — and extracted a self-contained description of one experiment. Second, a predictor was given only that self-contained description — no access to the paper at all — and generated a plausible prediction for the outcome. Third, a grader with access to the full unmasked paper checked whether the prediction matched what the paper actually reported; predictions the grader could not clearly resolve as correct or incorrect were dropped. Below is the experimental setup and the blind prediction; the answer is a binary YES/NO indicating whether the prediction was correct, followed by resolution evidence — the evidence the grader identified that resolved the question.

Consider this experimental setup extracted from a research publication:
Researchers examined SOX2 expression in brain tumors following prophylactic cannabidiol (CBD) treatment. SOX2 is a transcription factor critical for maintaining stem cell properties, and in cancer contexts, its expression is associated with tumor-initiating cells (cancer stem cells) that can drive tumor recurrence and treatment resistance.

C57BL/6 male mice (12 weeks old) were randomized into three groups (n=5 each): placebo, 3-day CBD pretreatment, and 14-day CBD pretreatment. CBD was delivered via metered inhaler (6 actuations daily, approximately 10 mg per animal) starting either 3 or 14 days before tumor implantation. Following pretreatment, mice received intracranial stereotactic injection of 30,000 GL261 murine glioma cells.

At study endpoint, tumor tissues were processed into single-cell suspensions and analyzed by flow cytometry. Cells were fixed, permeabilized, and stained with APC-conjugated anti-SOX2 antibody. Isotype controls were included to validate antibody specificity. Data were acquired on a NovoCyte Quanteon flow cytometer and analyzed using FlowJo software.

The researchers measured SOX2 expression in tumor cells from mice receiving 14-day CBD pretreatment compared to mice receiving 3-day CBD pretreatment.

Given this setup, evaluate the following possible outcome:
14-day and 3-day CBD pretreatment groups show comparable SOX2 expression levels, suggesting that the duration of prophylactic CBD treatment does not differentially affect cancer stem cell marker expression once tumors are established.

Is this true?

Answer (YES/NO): NO